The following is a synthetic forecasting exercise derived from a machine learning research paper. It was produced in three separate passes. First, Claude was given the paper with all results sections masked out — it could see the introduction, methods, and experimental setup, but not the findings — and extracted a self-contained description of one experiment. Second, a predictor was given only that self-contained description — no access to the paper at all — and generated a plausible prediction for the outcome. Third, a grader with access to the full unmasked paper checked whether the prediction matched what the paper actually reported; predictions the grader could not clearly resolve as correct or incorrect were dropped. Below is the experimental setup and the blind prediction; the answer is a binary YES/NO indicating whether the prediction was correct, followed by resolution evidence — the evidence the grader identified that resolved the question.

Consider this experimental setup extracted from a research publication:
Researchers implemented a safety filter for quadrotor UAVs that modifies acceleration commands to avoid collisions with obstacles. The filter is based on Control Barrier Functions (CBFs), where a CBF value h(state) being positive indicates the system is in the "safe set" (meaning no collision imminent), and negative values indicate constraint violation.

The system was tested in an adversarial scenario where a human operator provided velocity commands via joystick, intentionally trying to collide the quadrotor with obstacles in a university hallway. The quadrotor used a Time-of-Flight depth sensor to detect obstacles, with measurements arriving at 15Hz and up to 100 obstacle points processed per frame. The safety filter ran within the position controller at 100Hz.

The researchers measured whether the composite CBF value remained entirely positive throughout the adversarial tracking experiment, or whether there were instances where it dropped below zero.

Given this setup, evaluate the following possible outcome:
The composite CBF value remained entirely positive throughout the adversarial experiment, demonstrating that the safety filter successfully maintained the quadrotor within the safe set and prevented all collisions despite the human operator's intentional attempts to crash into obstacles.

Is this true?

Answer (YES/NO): NO